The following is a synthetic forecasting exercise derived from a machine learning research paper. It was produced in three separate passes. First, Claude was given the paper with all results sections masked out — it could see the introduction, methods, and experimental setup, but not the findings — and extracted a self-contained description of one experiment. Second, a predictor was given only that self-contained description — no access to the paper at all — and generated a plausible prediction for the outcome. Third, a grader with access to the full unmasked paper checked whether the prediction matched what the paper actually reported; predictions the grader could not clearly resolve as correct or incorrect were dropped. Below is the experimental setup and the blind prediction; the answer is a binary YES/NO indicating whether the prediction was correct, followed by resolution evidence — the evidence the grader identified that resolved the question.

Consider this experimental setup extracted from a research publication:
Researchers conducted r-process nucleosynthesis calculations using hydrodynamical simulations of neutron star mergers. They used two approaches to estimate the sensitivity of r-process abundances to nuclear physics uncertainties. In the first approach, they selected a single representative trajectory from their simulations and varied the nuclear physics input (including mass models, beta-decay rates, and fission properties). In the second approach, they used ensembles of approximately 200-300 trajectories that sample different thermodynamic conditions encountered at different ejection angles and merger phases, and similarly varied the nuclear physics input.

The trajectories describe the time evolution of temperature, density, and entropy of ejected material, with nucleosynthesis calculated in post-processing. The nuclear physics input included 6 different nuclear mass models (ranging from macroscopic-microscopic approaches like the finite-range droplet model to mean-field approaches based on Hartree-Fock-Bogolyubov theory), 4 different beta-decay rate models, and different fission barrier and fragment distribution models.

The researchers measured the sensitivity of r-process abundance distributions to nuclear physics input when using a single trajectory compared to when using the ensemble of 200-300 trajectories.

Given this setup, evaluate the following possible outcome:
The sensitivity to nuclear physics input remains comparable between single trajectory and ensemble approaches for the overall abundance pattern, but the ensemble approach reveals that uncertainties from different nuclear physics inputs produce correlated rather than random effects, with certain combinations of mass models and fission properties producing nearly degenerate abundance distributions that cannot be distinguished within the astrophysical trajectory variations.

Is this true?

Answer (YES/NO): NO